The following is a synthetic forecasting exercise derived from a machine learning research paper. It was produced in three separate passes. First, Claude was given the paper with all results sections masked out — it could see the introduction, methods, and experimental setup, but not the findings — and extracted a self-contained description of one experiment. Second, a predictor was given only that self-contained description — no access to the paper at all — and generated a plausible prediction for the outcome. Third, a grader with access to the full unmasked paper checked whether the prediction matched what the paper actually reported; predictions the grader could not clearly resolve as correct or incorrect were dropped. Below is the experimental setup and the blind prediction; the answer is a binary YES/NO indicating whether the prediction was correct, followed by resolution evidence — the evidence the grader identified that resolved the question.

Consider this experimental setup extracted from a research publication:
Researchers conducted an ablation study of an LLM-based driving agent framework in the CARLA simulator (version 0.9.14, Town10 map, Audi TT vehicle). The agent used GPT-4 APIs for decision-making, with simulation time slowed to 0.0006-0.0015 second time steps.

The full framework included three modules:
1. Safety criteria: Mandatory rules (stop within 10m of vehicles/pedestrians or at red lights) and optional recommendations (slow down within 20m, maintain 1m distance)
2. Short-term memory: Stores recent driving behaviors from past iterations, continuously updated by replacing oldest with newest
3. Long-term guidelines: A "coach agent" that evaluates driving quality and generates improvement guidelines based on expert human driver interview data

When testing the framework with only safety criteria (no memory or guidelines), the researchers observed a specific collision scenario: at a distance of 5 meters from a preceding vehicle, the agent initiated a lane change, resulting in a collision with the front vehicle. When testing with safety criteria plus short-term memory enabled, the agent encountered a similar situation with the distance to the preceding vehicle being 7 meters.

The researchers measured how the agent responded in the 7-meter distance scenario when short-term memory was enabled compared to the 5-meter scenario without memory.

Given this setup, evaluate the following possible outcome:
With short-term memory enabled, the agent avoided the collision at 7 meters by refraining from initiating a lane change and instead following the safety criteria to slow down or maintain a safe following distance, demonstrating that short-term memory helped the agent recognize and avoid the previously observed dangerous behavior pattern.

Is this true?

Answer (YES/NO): NO